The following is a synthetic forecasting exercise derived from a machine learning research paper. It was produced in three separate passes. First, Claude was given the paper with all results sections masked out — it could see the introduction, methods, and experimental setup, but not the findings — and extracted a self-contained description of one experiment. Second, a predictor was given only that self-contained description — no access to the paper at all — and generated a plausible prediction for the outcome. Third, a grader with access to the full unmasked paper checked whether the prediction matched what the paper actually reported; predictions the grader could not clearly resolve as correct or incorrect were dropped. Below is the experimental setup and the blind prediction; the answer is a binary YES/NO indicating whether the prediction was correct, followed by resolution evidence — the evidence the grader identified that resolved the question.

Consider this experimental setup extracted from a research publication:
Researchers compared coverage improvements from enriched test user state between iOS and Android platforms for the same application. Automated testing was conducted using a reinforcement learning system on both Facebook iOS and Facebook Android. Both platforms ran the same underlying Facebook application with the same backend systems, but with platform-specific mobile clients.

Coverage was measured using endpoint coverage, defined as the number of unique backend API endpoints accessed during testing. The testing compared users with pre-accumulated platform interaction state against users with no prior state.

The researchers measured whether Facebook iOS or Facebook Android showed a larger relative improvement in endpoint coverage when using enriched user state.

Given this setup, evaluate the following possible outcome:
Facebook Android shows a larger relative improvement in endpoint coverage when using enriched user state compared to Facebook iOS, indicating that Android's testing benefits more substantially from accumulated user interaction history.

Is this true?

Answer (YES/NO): NO